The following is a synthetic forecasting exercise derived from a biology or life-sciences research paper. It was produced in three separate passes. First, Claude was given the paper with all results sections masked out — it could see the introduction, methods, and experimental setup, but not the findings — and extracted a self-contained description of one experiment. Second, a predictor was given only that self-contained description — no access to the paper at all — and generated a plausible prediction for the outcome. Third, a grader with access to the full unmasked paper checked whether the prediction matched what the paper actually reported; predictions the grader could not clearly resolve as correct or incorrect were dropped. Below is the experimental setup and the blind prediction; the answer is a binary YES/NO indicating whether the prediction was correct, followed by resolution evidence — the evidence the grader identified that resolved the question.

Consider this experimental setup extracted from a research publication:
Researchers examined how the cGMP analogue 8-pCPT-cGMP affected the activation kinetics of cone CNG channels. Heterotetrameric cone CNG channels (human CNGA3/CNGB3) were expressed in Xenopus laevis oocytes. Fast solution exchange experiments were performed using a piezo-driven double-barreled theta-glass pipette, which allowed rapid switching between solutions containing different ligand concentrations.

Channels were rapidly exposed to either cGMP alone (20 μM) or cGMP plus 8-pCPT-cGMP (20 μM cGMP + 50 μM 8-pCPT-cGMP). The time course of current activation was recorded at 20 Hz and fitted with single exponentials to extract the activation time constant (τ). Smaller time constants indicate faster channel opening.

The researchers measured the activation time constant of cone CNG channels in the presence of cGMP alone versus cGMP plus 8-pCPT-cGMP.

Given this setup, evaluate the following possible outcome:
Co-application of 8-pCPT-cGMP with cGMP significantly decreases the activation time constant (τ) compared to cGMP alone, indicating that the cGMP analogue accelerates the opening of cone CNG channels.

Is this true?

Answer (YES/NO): NO